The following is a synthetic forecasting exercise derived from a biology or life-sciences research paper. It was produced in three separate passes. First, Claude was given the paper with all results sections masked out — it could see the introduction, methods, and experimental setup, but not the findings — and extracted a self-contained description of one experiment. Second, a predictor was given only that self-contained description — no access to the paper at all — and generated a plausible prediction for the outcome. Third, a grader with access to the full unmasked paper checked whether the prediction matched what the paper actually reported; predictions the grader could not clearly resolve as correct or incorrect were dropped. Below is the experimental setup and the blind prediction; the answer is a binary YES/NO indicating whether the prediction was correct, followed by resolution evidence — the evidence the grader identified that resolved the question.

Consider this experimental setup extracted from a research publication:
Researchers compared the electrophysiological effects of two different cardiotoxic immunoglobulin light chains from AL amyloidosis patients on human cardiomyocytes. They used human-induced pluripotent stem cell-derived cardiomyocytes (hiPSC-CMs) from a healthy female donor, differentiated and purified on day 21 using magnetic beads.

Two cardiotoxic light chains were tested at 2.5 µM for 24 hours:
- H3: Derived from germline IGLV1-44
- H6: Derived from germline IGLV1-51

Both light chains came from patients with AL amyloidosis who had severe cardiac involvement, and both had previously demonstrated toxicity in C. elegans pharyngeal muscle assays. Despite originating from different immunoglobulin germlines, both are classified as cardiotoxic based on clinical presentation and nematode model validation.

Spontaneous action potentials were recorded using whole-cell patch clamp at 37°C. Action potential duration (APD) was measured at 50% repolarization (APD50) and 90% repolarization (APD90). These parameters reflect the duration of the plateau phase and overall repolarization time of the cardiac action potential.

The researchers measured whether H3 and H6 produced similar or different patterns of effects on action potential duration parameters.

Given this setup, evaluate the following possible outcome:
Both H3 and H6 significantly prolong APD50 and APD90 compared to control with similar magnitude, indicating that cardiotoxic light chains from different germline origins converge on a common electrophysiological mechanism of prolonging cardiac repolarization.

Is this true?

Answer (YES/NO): NO